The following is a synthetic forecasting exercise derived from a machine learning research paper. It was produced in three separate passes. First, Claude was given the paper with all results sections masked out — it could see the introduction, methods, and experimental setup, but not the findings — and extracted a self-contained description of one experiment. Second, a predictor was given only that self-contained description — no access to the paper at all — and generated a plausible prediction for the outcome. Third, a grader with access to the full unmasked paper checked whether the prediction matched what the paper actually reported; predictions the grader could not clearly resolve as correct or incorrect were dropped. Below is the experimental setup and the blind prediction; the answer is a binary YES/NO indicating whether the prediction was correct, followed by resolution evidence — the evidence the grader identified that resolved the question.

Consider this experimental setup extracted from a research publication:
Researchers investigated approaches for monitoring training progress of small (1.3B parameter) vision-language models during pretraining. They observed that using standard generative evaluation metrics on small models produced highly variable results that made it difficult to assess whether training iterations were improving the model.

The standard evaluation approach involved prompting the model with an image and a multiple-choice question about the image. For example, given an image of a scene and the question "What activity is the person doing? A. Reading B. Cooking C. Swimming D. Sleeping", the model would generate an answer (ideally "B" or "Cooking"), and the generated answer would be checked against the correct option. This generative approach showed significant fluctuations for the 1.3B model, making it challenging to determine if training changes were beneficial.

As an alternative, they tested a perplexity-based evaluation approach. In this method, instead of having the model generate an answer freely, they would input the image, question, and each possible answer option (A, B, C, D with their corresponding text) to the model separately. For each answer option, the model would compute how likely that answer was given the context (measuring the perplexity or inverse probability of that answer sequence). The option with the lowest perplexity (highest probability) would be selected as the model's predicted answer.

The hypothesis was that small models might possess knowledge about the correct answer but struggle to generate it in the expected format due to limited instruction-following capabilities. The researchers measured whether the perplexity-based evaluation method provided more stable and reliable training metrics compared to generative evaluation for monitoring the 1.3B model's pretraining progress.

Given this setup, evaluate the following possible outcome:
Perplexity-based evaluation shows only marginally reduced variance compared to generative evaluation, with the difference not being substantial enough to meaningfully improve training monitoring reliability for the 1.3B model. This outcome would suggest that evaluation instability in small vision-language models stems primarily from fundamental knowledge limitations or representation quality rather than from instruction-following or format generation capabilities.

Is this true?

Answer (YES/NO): NO